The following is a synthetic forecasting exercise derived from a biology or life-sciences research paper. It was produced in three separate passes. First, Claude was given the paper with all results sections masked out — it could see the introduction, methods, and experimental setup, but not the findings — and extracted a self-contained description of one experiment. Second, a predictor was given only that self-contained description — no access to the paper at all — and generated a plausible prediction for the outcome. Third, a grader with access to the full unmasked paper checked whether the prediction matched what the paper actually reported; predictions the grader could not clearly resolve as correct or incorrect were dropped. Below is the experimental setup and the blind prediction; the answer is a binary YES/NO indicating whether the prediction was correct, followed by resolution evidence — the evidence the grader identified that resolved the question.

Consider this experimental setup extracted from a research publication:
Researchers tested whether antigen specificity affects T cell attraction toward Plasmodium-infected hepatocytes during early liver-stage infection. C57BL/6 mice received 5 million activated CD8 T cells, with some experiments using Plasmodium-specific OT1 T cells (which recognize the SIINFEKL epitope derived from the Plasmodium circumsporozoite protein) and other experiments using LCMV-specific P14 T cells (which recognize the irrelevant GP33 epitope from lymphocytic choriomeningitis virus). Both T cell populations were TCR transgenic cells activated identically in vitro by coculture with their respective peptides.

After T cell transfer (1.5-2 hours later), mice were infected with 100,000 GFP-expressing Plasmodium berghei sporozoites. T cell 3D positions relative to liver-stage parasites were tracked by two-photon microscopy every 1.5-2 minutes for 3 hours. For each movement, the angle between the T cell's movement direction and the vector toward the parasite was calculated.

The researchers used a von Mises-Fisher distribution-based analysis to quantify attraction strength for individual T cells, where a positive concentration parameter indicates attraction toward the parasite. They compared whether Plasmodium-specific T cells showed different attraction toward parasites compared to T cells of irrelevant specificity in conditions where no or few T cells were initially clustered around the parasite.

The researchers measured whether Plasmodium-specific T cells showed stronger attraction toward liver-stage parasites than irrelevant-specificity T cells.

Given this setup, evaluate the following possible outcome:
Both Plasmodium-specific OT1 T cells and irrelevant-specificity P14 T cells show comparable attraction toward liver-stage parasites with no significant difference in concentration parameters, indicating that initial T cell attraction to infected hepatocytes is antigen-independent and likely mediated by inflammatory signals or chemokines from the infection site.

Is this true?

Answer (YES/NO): YES